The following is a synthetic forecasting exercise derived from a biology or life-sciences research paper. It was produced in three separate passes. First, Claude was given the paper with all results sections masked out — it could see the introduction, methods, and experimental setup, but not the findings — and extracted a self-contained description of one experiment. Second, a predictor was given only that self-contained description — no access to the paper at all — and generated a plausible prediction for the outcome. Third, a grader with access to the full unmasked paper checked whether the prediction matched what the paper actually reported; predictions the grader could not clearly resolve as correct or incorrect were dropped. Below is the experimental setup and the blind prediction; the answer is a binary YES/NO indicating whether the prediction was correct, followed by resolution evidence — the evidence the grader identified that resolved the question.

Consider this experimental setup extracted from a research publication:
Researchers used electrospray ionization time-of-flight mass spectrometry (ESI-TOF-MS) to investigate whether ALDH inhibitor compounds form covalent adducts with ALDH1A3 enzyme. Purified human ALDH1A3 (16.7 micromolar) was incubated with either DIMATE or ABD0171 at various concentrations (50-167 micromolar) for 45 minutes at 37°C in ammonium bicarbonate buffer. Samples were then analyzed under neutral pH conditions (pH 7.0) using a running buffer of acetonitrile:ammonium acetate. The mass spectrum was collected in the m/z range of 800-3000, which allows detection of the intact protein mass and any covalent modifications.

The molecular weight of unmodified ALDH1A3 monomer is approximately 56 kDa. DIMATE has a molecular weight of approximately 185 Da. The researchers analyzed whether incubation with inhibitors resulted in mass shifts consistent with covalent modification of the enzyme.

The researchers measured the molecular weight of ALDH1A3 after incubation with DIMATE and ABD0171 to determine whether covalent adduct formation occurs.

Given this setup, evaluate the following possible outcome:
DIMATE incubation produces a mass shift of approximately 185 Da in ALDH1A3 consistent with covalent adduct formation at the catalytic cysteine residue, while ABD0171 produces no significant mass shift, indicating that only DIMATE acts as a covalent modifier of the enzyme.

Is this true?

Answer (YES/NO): NO